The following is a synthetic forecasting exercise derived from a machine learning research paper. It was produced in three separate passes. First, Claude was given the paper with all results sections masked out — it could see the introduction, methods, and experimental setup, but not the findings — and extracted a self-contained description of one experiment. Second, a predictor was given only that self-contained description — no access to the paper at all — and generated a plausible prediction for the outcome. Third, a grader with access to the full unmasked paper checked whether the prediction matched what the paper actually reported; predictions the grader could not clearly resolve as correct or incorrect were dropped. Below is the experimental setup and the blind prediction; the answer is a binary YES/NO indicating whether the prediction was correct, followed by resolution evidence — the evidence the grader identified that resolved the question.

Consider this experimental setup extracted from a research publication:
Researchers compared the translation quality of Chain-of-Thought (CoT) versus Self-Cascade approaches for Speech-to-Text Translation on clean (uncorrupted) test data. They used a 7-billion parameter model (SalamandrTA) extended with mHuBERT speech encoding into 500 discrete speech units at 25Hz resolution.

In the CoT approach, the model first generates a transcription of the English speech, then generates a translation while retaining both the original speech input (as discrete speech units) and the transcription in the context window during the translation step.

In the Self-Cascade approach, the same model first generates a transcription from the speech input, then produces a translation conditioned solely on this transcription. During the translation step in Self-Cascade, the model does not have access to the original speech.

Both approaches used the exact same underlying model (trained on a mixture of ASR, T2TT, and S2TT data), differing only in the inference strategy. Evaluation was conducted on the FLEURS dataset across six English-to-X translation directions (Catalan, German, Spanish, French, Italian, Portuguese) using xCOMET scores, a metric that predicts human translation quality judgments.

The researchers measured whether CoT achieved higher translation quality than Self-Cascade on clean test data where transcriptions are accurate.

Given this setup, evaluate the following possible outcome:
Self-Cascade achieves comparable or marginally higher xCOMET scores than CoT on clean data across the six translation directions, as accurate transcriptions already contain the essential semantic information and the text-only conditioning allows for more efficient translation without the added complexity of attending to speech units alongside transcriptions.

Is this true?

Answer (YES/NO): YES